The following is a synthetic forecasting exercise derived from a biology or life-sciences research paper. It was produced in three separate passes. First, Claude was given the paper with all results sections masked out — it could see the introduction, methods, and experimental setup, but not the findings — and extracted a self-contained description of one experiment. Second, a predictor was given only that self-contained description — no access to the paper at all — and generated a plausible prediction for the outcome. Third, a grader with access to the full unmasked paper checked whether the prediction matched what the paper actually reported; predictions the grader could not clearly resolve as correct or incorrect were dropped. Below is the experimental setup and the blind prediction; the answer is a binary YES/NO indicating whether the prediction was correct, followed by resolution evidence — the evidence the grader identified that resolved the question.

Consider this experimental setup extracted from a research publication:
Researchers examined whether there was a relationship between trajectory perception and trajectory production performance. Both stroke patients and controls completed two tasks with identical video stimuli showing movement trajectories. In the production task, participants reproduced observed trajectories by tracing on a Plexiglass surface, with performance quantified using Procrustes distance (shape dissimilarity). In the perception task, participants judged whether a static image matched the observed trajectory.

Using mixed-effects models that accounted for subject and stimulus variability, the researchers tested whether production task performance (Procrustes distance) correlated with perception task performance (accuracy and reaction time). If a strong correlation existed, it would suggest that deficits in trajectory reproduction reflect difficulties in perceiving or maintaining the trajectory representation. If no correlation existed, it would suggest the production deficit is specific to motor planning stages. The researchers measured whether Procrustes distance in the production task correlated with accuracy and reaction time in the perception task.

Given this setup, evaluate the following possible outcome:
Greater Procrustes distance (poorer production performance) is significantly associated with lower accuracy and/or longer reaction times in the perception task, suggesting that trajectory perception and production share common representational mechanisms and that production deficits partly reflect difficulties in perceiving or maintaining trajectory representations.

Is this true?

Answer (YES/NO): NO